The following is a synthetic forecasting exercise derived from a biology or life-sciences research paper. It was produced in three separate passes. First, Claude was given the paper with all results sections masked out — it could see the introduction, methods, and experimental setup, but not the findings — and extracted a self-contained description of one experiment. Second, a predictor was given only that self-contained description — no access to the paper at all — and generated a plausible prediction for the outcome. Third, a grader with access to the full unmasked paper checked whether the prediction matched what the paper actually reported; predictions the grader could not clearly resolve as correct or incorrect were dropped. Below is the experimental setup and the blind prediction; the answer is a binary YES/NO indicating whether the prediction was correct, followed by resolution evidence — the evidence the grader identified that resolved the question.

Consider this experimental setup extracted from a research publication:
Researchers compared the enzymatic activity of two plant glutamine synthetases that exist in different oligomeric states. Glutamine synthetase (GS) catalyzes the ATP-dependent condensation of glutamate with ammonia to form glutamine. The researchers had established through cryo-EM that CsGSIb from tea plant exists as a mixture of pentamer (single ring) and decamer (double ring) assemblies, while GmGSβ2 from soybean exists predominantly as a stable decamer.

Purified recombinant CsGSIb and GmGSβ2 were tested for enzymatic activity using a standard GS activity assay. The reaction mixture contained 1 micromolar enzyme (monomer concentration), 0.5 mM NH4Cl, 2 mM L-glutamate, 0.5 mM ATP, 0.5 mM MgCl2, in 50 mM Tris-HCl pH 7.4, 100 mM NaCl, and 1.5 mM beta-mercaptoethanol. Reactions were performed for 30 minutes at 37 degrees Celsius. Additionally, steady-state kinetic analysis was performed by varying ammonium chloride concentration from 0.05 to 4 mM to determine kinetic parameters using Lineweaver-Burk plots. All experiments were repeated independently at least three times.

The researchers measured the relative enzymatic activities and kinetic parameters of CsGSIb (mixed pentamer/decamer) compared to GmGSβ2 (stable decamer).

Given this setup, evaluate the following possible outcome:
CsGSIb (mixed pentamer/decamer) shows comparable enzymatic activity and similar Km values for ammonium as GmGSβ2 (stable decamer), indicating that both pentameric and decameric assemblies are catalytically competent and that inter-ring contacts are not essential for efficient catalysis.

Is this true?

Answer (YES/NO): NO